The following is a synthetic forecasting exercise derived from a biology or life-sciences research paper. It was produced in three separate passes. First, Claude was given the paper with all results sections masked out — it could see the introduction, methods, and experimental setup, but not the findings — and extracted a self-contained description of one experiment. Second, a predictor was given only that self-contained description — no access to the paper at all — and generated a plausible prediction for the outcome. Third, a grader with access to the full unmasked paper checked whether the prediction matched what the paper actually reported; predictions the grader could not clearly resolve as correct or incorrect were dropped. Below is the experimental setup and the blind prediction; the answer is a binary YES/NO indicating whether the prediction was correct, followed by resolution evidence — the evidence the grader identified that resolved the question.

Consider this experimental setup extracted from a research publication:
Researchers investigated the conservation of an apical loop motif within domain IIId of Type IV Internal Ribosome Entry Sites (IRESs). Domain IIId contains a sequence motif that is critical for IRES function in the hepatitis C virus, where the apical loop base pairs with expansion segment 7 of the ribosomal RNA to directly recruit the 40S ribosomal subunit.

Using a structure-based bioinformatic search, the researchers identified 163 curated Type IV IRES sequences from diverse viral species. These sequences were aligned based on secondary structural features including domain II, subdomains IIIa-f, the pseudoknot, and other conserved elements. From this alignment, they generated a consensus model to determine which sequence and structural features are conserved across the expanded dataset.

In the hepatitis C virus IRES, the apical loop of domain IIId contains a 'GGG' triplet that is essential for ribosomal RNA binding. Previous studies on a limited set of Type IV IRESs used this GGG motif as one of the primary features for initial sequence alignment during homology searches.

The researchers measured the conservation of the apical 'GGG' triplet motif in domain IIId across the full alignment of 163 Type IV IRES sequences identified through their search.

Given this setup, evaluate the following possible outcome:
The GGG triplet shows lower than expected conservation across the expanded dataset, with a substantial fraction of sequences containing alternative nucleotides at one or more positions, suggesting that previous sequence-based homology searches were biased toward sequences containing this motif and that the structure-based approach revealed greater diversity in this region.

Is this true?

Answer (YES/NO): NO